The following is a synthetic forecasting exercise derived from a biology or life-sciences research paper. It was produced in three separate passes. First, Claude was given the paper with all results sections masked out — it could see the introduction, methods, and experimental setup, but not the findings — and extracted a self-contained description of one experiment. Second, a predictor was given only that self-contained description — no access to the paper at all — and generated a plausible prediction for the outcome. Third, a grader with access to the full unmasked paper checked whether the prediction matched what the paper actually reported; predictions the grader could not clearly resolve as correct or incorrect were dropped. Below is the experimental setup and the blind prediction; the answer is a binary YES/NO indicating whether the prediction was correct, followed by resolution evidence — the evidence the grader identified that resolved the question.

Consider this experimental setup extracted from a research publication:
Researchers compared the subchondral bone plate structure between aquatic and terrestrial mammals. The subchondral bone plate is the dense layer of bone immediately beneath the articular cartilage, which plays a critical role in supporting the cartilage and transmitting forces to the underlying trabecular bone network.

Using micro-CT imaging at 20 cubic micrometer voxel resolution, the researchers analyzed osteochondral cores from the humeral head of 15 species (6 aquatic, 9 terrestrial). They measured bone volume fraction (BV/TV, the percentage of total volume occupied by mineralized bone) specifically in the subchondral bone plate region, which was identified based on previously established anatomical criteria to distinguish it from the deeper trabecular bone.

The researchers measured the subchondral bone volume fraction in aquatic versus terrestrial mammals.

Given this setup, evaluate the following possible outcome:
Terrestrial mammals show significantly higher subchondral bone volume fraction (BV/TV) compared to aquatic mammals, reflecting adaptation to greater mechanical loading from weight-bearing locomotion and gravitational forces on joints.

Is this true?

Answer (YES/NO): YES